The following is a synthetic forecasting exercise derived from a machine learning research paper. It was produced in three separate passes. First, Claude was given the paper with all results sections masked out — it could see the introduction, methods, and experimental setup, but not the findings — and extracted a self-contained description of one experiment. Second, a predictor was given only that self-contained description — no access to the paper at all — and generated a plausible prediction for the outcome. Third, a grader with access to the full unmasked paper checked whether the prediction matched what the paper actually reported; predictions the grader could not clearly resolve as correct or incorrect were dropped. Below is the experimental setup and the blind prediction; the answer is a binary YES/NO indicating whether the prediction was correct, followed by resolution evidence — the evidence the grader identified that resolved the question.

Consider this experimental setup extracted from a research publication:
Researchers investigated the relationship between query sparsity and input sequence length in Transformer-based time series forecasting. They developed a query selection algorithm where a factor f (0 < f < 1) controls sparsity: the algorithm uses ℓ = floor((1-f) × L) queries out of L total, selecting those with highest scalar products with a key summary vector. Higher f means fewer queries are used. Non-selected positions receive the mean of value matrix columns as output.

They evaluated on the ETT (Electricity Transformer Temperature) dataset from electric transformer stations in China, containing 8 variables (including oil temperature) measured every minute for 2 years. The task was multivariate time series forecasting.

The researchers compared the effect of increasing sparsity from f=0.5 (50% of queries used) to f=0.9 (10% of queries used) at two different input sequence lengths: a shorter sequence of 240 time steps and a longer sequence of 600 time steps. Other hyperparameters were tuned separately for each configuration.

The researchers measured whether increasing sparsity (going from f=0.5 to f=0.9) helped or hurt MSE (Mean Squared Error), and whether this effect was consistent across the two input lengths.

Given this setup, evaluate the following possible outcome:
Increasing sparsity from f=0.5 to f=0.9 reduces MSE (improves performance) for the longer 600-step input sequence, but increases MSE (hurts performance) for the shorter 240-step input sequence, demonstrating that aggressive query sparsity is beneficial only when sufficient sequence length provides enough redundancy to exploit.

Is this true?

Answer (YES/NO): YES